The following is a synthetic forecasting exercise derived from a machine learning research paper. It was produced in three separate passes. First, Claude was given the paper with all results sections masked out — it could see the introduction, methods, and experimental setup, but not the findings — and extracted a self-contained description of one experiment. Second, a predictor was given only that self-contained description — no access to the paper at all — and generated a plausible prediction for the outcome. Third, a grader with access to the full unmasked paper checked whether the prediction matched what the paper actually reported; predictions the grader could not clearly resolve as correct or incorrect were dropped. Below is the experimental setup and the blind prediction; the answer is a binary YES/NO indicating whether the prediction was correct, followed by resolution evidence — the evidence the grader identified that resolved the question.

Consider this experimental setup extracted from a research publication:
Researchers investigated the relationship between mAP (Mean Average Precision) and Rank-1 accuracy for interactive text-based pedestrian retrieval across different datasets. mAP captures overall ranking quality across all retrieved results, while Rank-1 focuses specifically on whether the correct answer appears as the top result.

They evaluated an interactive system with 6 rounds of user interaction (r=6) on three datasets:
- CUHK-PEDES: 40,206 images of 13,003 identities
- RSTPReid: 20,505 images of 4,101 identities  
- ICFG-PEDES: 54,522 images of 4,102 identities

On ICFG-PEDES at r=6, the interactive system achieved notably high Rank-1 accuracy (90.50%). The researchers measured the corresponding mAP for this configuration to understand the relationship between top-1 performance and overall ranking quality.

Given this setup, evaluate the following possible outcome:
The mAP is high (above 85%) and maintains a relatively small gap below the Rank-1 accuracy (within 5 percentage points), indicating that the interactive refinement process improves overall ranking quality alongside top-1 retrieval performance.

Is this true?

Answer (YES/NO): NO